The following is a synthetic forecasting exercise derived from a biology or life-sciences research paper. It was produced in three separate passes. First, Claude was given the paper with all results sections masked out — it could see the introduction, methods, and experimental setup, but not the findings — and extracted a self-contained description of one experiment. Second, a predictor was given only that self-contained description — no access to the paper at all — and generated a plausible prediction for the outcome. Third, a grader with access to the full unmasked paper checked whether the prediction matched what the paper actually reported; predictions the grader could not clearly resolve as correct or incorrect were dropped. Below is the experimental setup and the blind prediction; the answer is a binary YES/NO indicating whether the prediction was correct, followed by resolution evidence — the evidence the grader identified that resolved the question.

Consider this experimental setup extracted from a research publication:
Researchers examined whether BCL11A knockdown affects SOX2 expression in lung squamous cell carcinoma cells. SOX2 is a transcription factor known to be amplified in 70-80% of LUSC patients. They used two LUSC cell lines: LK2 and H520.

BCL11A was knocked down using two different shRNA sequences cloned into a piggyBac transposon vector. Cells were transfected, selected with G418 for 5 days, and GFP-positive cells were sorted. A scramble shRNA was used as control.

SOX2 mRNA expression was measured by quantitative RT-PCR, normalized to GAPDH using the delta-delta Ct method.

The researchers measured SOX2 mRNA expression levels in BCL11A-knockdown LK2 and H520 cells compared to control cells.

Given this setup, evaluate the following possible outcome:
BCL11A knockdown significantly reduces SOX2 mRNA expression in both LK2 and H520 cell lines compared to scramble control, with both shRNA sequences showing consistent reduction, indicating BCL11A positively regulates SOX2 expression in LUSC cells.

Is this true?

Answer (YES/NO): NO